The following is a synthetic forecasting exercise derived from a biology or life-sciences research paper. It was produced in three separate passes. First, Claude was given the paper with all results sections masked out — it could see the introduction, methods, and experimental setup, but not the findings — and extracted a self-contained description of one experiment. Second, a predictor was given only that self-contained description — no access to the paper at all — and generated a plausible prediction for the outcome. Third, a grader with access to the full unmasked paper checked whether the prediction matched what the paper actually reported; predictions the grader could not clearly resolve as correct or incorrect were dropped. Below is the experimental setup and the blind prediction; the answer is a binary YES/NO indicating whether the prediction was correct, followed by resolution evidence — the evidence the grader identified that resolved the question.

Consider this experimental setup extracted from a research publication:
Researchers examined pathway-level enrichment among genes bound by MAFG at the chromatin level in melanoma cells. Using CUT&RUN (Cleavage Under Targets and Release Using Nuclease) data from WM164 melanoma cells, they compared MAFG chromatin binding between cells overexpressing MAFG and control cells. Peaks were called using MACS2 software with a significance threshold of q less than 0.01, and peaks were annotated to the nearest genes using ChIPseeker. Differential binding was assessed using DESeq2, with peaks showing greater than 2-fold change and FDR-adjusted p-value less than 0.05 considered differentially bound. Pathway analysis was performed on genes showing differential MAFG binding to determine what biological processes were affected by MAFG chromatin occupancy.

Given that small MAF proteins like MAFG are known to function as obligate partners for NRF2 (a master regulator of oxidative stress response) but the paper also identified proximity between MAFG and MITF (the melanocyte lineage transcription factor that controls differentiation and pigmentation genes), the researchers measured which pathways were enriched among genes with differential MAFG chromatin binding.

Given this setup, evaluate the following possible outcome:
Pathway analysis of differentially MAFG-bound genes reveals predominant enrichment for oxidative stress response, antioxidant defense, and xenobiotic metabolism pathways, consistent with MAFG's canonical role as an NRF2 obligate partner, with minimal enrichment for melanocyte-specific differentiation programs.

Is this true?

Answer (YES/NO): NO